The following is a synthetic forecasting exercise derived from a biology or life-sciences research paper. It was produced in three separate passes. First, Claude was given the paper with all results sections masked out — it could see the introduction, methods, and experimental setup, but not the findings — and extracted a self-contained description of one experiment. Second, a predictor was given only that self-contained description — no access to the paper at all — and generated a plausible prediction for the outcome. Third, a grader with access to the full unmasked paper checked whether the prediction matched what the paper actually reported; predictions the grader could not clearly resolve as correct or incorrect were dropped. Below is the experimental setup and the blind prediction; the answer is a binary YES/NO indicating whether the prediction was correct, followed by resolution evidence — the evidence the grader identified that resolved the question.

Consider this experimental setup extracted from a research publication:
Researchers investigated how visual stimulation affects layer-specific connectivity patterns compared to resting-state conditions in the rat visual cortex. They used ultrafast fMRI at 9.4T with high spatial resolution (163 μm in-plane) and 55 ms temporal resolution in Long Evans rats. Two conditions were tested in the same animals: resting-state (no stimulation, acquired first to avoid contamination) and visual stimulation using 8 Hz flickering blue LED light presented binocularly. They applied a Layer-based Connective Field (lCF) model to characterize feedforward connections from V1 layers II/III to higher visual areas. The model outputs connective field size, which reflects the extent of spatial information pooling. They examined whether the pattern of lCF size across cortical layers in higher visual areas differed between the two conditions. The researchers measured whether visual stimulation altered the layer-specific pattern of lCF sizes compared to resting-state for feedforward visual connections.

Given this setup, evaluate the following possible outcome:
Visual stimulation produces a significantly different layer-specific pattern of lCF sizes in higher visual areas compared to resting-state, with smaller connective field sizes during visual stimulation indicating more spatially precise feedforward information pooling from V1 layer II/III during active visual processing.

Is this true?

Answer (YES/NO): NO